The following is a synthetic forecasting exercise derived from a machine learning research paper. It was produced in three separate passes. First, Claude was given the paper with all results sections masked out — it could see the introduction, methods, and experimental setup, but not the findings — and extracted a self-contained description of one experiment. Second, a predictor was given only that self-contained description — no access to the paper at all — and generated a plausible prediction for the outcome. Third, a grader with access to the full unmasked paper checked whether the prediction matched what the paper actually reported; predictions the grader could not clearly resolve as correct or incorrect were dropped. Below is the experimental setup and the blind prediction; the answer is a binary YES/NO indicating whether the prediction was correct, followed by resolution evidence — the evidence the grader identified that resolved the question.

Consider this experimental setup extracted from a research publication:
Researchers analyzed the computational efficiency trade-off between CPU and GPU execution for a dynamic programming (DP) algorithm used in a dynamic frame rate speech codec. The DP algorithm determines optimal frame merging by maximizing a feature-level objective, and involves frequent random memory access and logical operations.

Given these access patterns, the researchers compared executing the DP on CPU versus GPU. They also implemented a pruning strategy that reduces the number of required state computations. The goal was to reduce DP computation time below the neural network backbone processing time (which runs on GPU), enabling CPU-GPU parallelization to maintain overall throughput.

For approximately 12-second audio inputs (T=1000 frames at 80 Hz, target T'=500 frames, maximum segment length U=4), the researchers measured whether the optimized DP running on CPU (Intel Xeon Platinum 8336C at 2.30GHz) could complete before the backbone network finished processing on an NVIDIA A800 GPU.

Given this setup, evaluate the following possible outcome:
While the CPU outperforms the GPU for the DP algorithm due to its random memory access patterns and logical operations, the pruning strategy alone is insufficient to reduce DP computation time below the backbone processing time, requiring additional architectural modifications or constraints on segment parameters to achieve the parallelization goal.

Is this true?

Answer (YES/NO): NO